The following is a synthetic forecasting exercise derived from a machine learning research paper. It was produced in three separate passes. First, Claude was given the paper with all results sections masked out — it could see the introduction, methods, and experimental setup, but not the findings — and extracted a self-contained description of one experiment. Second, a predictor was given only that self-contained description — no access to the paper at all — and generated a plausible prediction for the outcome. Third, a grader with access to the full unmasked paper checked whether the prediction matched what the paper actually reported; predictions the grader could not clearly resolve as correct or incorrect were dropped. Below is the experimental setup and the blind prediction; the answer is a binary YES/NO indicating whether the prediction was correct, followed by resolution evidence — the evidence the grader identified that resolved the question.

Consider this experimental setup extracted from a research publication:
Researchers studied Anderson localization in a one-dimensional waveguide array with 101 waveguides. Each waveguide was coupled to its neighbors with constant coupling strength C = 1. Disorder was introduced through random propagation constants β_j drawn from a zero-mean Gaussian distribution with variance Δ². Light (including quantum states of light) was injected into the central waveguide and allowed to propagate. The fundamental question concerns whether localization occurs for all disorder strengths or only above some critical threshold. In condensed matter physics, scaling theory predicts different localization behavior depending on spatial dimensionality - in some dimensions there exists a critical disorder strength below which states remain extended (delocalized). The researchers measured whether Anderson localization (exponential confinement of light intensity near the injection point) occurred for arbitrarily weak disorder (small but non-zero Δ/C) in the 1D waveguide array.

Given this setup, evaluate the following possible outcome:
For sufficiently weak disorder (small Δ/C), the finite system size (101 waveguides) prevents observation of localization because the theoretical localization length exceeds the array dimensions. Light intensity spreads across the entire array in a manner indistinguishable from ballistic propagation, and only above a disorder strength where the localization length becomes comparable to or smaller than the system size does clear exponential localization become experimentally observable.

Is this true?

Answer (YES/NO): NO